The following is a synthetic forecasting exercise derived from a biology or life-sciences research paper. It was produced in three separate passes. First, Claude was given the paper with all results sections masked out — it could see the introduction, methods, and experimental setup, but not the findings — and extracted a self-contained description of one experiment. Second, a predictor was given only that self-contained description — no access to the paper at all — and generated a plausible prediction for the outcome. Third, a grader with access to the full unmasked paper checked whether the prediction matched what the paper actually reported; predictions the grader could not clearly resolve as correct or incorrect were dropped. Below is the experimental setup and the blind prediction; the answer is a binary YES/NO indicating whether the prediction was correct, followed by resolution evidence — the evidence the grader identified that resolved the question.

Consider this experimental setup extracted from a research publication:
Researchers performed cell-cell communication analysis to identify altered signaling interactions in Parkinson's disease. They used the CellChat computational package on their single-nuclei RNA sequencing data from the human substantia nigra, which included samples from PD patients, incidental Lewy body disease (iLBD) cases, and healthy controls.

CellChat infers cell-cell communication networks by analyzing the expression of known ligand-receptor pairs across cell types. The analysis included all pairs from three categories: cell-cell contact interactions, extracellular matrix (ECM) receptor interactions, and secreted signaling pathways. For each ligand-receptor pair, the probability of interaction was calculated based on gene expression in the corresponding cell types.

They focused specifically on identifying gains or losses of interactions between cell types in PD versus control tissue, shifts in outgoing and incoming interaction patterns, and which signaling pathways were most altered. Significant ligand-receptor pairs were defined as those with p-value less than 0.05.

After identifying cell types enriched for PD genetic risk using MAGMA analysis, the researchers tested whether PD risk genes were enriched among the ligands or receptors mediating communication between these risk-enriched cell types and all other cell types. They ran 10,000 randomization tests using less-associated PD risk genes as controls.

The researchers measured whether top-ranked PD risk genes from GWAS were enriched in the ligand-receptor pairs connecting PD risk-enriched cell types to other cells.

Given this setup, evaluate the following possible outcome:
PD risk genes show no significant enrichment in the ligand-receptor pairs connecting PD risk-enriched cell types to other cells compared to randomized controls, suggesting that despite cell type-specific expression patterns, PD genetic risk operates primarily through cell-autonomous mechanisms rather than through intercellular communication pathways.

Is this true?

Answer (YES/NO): NO